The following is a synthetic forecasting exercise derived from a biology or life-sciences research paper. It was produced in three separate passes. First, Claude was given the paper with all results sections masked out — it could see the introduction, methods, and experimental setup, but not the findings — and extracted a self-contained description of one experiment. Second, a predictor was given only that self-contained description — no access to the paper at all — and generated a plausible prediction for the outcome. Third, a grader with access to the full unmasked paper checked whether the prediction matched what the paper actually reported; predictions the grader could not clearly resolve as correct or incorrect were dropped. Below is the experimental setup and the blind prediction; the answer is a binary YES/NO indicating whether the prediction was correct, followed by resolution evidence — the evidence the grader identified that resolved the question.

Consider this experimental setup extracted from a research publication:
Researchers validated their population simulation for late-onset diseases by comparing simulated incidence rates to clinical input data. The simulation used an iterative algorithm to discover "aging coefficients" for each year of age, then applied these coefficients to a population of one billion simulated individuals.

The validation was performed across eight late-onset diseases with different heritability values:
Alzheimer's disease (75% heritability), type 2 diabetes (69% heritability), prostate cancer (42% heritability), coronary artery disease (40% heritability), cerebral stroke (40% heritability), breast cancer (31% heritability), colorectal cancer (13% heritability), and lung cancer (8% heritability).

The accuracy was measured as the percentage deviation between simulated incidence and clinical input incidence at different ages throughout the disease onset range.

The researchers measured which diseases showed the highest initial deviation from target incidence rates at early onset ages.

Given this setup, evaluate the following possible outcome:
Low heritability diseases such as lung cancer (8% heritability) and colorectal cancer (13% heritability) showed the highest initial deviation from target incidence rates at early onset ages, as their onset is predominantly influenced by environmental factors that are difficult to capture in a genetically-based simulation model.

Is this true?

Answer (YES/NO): YES